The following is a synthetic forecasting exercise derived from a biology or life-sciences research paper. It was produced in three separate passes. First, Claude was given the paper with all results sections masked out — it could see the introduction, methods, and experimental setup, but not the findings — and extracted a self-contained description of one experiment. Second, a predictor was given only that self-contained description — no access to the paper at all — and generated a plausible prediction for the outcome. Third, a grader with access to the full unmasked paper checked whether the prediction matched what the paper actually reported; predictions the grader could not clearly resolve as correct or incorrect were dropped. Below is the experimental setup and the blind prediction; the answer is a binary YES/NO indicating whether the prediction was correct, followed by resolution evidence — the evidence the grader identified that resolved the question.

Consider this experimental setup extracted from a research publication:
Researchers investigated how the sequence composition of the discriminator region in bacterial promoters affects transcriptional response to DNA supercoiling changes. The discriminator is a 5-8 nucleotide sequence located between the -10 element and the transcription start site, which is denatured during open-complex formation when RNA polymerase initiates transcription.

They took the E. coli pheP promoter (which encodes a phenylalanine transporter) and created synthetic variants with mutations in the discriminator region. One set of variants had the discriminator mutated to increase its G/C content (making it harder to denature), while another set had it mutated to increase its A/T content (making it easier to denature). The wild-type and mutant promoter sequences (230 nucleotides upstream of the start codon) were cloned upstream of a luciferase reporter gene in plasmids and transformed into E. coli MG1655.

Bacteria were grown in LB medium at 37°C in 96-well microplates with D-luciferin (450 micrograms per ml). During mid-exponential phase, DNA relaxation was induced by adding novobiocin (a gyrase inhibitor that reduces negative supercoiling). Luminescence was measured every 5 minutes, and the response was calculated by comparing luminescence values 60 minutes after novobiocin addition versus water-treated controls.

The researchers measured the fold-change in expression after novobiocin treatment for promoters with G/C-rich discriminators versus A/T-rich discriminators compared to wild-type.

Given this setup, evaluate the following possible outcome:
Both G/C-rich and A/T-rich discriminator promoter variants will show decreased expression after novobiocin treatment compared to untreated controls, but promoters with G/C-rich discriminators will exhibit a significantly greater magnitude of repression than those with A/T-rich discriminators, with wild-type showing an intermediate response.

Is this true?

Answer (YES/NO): NO